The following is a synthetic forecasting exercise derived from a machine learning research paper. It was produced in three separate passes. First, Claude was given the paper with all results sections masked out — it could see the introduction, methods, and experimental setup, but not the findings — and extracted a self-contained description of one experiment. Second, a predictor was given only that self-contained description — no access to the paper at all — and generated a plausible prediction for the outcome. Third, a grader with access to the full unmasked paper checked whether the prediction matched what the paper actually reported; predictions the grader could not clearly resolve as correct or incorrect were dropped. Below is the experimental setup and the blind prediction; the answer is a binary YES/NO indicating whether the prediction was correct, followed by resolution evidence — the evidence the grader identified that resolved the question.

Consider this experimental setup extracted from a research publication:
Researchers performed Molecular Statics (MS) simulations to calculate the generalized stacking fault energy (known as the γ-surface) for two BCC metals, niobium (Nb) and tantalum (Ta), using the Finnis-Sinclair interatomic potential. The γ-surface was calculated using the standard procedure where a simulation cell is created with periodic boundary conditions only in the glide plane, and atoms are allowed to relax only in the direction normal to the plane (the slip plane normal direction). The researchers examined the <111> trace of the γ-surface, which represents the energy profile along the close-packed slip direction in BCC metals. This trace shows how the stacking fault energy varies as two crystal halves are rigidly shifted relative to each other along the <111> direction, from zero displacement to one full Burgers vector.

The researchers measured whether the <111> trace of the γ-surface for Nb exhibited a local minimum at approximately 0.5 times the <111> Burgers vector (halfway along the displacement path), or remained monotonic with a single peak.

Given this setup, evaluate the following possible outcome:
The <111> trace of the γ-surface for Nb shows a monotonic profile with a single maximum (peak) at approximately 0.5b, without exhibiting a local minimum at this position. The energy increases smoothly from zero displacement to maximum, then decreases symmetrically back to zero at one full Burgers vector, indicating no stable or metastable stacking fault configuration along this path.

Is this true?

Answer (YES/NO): NO